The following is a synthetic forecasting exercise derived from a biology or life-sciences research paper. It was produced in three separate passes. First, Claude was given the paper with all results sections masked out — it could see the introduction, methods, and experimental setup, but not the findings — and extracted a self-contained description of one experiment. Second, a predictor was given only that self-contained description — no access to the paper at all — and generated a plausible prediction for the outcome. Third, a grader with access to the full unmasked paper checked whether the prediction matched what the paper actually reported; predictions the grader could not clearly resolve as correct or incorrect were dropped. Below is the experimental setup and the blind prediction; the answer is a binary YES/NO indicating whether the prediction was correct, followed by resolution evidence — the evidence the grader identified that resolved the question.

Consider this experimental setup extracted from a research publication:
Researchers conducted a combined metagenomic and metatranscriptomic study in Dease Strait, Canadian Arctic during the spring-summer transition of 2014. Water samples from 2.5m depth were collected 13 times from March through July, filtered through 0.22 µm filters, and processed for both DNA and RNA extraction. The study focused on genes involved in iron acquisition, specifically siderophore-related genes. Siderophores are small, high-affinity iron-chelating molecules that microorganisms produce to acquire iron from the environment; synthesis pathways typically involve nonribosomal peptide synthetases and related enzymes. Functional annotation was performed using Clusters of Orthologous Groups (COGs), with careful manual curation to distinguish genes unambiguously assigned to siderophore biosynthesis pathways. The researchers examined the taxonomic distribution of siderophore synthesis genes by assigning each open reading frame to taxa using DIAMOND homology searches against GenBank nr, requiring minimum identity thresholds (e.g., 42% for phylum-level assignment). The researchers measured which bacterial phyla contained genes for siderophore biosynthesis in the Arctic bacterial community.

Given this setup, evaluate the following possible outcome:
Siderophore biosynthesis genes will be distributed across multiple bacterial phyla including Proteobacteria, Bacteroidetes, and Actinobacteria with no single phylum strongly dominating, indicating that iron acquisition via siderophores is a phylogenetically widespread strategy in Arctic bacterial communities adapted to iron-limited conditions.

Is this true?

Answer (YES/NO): NO